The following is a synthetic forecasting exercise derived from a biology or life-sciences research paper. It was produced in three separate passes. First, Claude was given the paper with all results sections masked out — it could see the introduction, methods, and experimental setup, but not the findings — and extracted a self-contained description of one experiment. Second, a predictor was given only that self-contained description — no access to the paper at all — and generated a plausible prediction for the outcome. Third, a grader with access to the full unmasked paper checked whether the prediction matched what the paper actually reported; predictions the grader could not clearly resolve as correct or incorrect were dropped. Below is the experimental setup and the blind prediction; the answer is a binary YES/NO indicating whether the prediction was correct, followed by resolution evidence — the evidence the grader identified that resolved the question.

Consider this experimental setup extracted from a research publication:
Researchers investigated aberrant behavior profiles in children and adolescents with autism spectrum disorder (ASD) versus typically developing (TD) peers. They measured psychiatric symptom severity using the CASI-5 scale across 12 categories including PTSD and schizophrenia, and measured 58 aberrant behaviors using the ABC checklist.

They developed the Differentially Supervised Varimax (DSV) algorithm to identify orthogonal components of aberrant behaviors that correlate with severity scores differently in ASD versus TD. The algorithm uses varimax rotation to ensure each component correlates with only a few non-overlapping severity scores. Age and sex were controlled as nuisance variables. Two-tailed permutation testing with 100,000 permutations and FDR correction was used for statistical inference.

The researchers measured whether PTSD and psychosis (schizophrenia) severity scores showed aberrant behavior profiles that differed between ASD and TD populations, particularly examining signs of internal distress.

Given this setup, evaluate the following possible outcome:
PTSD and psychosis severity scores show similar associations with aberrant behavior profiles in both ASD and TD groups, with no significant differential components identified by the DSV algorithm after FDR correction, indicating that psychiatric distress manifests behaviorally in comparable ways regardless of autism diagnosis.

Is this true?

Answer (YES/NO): NO